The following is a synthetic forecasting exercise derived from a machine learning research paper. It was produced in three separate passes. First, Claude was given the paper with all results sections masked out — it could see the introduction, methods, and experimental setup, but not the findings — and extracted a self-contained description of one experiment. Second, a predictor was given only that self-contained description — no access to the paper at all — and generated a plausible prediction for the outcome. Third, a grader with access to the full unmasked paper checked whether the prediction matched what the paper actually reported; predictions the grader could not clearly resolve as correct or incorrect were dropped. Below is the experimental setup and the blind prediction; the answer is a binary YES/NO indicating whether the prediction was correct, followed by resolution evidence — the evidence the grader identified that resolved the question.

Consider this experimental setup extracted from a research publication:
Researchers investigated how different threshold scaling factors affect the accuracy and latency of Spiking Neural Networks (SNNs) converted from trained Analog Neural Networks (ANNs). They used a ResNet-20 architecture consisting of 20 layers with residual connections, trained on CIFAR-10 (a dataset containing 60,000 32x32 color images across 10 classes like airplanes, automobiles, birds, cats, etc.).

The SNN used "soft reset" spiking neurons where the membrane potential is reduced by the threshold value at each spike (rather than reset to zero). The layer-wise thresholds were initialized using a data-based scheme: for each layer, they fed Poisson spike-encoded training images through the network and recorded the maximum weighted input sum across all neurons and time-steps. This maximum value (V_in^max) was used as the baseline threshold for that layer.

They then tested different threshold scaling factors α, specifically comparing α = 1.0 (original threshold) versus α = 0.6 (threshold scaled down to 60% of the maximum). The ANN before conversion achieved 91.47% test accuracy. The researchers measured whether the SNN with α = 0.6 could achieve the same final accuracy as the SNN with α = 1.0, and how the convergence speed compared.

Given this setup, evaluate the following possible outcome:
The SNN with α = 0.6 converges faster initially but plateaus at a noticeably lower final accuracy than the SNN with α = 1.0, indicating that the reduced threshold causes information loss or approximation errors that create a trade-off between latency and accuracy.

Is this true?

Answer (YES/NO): NO